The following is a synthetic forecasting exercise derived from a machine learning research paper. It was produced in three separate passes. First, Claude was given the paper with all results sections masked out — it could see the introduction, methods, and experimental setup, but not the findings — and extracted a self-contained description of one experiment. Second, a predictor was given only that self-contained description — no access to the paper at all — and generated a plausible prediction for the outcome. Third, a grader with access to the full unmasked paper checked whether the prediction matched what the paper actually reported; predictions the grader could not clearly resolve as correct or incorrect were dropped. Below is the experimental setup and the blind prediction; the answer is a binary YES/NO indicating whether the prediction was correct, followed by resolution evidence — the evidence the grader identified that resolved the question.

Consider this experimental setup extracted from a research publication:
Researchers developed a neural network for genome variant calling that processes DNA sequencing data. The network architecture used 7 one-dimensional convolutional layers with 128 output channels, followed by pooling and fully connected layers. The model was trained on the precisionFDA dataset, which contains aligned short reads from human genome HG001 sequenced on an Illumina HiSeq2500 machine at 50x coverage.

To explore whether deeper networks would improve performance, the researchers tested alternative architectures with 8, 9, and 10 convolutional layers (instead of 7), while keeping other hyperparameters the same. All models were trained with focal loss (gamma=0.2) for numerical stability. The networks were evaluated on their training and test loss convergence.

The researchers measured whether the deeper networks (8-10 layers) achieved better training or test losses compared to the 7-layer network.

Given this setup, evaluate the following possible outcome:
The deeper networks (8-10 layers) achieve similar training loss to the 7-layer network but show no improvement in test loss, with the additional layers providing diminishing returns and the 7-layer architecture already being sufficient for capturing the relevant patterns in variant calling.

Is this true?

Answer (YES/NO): NO